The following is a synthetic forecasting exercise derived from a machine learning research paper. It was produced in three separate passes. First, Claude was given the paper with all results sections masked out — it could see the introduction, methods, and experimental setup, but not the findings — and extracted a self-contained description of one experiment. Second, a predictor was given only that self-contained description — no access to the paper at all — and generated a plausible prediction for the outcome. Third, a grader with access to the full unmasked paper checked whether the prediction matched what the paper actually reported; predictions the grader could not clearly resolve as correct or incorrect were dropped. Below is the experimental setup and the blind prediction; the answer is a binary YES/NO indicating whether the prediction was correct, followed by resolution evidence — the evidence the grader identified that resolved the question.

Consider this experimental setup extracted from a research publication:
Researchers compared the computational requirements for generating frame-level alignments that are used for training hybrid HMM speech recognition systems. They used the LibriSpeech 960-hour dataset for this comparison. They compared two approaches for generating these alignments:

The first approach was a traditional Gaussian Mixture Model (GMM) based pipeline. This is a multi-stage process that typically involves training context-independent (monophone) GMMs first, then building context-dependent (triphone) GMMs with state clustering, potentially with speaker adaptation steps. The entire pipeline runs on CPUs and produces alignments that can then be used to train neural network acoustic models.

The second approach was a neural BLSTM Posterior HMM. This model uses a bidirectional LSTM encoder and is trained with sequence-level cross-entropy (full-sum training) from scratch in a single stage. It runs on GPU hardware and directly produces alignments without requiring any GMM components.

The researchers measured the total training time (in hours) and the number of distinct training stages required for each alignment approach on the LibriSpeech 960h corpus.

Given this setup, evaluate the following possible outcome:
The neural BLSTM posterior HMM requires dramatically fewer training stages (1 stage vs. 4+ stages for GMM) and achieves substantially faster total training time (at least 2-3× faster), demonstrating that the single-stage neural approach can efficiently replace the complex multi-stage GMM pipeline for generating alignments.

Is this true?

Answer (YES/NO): YES